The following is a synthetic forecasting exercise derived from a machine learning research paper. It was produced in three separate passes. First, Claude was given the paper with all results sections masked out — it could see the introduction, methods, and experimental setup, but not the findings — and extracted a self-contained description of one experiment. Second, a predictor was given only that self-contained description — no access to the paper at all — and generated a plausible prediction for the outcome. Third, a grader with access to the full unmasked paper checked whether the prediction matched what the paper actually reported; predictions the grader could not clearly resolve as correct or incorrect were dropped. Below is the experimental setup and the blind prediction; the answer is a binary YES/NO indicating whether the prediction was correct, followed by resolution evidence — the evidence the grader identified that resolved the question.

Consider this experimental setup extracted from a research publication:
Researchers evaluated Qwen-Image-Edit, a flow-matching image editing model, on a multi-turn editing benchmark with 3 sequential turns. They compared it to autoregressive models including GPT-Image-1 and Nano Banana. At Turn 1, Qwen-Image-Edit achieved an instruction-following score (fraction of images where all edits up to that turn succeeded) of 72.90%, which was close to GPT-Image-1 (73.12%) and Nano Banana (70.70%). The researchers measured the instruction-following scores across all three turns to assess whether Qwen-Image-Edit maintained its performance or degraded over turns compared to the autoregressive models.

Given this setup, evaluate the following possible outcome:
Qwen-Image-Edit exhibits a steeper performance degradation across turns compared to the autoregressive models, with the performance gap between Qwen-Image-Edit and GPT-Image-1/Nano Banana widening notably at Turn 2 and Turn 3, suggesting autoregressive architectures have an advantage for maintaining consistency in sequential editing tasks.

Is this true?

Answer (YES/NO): YES